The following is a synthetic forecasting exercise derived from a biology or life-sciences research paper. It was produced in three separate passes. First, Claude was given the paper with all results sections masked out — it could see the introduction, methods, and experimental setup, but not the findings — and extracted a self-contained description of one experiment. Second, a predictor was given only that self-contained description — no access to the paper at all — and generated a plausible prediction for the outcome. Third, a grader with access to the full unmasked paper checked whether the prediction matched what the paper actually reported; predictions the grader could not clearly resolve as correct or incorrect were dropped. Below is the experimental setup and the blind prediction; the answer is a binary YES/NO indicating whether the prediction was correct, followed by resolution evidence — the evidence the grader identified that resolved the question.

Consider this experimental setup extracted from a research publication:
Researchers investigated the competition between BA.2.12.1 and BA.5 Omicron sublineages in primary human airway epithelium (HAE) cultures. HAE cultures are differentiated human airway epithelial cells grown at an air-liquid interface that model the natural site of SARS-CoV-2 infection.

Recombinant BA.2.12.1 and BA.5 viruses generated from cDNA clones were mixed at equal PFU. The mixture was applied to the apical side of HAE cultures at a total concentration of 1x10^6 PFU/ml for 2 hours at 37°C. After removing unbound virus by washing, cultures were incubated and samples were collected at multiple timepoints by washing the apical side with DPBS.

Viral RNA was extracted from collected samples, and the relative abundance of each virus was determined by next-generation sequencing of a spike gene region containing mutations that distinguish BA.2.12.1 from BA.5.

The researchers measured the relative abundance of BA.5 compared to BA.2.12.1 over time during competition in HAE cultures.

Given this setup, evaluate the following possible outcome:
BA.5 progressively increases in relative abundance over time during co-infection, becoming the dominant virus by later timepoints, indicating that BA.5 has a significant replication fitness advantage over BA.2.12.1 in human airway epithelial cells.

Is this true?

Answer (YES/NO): YES